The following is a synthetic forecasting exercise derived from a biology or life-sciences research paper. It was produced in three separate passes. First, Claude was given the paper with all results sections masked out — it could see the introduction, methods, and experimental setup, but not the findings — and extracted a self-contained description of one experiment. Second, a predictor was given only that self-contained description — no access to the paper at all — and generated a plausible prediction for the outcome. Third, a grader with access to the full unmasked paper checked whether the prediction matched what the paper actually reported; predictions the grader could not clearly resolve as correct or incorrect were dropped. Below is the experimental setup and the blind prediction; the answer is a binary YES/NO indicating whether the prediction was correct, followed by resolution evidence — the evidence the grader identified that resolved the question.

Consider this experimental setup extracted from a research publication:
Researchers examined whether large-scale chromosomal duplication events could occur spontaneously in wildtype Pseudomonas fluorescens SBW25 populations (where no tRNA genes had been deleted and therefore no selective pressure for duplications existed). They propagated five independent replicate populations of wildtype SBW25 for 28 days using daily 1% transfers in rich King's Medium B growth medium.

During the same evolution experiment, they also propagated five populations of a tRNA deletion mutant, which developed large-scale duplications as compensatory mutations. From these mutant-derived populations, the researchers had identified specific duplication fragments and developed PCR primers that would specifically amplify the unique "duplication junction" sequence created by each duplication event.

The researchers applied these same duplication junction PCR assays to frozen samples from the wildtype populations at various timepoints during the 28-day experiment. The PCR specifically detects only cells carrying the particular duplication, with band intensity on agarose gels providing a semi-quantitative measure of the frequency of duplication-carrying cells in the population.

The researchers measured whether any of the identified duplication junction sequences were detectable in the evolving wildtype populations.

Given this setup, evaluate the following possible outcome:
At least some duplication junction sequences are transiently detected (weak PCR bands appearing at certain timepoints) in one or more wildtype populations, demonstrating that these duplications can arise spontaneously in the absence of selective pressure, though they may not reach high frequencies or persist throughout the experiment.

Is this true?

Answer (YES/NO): YES